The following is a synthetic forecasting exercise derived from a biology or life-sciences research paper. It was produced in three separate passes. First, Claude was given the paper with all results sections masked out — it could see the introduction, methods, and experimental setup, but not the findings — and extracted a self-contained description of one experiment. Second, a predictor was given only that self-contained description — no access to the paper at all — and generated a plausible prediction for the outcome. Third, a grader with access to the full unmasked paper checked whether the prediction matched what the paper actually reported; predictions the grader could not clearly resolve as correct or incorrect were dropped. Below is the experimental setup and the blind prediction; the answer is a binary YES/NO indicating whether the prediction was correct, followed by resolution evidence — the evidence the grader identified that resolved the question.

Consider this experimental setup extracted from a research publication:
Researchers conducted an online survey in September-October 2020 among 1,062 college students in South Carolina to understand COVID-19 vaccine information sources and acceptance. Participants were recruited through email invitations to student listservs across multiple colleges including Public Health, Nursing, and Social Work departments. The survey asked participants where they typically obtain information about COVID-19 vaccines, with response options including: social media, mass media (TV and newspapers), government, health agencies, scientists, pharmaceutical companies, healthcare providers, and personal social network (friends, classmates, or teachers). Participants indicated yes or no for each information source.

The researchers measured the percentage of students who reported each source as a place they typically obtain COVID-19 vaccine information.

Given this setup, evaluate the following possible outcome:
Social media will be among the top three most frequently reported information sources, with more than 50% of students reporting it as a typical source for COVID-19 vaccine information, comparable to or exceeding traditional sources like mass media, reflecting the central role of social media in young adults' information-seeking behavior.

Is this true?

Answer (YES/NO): NO